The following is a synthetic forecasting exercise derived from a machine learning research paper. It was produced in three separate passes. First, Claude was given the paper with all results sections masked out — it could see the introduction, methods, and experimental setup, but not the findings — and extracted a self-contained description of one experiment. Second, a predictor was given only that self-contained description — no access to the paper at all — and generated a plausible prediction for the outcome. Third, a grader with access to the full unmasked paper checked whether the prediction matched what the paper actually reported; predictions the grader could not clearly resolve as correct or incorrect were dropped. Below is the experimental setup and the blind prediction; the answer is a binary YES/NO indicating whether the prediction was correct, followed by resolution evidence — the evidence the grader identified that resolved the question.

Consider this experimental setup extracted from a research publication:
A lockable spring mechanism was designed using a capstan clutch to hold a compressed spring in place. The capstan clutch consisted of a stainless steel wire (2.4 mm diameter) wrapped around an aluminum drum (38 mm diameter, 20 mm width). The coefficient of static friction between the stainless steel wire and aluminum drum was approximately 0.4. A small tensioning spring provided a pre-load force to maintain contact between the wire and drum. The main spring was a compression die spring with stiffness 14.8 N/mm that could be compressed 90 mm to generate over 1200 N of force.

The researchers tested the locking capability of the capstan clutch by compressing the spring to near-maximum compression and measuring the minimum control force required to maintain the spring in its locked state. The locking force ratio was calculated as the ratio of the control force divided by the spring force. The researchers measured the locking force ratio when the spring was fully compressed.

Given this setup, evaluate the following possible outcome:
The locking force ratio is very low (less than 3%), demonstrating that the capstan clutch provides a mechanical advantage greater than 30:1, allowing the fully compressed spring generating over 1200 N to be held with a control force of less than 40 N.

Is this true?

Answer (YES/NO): YES